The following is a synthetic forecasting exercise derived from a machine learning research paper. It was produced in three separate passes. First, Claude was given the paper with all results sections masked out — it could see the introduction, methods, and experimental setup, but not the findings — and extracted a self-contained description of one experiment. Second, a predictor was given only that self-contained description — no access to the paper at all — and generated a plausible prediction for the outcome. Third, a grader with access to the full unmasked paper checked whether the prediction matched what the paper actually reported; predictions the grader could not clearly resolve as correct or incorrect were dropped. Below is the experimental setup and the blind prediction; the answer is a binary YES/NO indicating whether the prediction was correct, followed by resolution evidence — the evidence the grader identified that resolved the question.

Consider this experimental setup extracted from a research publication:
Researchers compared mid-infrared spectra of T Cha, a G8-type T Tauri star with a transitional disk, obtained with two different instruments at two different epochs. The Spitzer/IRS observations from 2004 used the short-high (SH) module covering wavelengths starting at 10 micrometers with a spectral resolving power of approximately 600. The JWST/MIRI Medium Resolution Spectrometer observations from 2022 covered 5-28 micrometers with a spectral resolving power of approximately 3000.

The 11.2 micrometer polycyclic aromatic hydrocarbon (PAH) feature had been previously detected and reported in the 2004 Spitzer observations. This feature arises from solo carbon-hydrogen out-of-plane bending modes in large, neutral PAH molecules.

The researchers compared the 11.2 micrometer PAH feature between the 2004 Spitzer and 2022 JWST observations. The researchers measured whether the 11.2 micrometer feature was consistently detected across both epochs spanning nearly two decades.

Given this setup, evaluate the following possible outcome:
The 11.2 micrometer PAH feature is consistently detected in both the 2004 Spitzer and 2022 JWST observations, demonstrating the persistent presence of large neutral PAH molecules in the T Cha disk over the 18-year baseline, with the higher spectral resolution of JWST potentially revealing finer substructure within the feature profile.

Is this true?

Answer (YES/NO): NO